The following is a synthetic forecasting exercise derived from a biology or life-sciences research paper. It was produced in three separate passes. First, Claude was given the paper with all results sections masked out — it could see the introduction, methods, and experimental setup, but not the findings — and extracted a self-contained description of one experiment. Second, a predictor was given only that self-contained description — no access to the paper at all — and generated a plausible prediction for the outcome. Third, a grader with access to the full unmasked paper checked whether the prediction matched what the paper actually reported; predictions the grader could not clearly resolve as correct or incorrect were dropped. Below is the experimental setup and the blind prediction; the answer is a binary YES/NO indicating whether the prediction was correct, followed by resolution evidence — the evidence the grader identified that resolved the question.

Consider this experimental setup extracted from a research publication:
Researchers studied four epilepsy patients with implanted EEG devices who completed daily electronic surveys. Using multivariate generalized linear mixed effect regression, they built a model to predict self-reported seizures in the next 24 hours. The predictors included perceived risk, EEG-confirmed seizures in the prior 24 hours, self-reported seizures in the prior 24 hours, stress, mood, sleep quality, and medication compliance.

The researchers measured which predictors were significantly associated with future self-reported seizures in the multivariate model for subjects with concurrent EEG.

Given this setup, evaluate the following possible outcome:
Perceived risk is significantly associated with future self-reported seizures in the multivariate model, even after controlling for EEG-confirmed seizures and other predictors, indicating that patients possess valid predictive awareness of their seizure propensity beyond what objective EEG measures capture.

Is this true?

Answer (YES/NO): NO